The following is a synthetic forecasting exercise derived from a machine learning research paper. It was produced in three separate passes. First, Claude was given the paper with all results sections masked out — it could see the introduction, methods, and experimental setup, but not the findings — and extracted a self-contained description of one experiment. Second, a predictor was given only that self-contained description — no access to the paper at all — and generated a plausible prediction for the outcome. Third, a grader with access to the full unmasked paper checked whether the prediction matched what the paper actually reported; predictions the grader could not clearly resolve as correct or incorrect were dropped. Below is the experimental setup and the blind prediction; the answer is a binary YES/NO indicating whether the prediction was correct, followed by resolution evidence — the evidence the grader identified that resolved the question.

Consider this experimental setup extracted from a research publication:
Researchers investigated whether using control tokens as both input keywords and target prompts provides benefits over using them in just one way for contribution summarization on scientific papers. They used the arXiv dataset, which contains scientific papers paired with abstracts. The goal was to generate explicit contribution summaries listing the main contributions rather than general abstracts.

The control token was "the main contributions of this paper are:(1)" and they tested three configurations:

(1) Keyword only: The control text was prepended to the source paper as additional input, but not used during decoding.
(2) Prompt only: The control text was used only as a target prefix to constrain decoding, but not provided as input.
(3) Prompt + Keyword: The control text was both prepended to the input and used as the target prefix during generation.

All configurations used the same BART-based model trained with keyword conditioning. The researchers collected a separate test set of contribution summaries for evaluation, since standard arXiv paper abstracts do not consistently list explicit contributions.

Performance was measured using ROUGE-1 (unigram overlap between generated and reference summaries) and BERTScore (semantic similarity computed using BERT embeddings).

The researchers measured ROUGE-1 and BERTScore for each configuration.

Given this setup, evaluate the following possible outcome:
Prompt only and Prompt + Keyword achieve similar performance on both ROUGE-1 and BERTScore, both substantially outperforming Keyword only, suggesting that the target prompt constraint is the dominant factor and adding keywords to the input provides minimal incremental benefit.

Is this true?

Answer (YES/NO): YES